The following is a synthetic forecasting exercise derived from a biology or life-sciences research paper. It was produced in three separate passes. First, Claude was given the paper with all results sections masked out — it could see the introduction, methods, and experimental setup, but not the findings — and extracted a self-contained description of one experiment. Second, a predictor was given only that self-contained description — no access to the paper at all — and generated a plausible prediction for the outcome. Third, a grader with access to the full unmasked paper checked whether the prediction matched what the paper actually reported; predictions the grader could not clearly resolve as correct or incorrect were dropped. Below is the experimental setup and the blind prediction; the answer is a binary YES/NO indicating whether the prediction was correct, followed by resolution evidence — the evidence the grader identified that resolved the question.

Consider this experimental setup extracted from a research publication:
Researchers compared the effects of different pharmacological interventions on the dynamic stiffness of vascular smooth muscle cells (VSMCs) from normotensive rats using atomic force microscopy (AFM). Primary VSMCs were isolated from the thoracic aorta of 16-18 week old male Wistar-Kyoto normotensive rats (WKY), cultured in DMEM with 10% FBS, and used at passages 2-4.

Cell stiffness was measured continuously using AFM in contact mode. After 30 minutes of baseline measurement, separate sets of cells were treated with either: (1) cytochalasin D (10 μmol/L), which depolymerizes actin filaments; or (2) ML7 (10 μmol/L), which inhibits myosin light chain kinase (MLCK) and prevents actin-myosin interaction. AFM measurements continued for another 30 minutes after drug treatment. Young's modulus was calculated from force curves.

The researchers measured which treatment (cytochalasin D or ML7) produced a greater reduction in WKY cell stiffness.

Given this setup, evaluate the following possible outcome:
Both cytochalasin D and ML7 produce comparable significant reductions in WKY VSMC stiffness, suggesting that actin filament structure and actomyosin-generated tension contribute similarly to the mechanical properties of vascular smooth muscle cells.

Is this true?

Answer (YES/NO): YES